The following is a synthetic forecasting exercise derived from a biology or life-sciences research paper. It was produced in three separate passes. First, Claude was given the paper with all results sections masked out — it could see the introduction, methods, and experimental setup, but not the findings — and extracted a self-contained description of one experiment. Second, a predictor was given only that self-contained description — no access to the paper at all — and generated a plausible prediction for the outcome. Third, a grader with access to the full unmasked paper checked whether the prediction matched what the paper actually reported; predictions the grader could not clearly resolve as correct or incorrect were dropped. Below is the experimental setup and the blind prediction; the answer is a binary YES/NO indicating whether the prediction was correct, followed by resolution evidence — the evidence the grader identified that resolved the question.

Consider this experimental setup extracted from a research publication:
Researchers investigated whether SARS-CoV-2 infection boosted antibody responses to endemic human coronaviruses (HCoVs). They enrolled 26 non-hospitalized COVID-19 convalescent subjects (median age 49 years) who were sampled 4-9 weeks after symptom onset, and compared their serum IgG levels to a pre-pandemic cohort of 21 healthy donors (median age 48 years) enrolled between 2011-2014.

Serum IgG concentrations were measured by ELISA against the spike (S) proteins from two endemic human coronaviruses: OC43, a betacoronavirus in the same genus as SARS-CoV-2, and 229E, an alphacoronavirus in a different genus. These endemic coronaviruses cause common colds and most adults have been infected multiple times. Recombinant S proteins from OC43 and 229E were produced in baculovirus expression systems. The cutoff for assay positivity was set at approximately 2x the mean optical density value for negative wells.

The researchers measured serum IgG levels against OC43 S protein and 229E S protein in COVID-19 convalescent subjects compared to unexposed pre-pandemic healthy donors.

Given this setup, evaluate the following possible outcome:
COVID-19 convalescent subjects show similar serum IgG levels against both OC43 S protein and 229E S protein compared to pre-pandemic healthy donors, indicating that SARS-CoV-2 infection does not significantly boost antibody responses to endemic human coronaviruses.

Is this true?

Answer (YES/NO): NO